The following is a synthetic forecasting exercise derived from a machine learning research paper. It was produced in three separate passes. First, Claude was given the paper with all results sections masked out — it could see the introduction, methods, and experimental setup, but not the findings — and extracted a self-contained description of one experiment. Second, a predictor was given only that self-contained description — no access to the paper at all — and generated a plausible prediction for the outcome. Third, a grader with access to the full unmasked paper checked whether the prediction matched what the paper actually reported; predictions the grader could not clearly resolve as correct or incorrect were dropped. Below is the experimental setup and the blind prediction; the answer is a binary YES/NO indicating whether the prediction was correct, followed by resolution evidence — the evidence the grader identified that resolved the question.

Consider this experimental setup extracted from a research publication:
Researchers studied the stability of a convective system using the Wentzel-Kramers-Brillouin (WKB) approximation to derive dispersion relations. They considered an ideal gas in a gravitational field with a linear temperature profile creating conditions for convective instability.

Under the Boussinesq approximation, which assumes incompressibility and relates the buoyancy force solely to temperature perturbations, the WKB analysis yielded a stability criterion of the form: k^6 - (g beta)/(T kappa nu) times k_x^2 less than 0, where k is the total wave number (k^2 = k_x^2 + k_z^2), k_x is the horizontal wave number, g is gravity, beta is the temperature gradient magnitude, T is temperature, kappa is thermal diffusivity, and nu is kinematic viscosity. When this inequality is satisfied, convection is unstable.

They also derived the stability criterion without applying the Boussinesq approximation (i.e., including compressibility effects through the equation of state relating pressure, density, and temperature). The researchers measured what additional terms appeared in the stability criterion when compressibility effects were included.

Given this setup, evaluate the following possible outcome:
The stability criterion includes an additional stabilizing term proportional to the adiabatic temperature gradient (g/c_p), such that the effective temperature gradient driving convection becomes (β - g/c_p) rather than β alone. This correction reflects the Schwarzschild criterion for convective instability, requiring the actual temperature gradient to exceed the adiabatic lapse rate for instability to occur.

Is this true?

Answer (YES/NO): NO